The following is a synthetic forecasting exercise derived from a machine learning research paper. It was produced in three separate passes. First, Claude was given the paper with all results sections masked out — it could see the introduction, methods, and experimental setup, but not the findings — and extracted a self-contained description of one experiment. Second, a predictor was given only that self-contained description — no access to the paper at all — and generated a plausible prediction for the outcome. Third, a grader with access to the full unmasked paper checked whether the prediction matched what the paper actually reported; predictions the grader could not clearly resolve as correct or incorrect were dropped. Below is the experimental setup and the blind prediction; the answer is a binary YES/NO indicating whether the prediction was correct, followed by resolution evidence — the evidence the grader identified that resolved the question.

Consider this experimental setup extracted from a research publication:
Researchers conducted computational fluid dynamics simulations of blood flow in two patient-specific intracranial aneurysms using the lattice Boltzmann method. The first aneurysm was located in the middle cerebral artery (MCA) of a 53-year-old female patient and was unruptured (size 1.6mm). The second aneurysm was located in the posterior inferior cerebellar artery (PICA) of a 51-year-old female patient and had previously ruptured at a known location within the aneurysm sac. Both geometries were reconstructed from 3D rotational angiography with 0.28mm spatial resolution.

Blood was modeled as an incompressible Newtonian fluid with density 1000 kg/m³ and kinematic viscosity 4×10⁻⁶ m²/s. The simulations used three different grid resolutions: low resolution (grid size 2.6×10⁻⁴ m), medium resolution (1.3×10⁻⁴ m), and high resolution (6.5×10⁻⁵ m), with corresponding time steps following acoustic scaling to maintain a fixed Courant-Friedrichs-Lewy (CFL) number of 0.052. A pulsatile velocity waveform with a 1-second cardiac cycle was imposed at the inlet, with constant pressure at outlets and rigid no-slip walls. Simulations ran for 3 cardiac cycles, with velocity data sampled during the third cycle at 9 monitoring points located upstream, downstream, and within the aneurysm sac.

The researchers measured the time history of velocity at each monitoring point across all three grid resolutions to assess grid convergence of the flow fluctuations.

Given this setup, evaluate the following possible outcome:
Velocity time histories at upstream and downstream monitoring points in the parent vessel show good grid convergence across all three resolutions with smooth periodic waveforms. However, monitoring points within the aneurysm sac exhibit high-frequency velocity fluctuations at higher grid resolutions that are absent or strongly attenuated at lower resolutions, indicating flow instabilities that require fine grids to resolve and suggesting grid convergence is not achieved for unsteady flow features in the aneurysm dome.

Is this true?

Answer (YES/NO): YES